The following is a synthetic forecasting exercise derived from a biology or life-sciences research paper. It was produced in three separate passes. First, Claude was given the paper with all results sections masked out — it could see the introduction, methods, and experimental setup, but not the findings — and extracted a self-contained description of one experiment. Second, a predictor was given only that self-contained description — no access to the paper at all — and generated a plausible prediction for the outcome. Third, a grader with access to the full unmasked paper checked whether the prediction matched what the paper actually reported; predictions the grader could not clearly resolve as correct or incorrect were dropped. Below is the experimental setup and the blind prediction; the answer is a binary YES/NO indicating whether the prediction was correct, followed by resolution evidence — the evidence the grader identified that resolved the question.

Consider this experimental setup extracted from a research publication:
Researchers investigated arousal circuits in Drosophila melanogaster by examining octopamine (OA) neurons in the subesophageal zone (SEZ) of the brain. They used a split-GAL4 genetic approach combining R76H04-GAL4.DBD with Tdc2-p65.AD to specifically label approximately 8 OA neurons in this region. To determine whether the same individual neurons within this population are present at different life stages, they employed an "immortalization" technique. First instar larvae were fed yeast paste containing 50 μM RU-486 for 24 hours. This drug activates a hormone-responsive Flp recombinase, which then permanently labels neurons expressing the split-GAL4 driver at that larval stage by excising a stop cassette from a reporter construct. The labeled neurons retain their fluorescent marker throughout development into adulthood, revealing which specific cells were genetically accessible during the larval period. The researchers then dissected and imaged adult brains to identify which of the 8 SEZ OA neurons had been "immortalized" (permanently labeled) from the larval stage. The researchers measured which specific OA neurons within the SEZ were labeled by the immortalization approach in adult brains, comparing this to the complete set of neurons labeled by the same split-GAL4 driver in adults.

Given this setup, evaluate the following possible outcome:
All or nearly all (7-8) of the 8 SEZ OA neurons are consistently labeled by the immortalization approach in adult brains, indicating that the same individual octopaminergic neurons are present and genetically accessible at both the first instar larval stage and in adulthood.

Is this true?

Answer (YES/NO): YES